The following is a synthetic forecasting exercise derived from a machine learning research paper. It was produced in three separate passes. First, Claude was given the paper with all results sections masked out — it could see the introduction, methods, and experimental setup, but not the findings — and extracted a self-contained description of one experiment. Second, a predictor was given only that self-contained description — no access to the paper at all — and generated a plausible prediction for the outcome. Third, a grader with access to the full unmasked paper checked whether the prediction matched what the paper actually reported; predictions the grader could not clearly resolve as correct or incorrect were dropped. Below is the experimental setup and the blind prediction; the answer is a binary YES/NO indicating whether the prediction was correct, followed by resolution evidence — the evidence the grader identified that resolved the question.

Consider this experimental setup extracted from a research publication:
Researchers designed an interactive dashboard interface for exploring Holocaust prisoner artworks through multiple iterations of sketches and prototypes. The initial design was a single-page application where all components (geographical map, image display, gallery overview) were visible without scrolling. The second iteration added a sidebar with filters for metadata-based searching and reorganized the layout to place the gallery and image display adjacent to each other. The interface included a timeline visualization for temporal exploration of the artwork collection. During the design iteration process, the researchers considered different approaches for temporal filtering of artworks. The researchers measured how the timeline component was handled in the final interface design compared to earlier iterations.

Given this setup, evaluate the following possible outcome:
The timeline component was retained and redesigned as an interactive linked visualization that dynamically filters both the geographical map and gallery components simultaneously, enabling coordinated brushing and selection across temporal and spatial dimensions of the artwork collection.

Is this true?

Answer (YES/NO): NO